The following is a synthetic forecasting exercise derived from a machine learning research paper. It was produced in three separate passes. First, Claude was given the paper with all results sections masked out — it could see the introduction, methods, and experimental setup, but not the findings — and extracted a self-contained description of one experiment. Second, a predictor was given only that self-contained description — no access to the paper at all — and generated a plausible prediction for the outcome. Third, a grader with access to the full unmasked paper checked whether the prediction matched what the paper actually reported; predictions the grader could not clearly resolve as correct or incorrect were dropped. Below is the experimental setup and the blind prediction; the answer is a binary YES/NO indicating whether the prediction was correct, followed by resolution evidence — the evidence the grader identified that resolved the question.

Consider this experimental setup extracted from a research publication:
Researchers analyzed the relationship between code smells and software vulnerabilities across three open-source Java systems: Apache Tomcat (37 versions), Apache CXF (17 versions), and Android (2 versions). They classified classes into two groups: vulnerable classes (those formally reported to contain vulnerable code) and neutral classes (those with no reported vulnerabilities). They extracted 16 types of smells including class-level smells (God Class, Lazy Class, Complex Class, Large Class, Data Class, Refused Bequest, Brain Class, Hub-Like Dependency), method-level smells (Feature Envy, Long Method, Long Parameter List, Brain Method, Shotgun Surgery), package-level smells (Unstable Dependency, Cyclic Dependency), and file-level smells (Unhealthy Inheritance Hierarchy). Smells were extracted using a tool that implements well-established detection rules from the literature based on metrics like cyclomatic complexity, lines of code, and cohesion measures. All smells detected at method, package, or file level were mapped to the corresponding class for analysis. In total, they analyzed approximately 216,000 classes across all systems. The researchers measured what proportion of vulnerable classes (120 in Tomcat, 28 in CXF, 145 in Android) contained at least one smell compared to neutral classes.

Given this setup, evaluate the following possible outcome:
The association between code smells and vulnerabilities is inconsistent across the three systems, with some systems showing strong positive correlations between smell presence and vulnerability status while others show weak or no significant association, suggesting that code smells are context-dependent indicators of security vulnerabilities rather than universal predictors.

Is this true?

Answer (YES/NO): NO